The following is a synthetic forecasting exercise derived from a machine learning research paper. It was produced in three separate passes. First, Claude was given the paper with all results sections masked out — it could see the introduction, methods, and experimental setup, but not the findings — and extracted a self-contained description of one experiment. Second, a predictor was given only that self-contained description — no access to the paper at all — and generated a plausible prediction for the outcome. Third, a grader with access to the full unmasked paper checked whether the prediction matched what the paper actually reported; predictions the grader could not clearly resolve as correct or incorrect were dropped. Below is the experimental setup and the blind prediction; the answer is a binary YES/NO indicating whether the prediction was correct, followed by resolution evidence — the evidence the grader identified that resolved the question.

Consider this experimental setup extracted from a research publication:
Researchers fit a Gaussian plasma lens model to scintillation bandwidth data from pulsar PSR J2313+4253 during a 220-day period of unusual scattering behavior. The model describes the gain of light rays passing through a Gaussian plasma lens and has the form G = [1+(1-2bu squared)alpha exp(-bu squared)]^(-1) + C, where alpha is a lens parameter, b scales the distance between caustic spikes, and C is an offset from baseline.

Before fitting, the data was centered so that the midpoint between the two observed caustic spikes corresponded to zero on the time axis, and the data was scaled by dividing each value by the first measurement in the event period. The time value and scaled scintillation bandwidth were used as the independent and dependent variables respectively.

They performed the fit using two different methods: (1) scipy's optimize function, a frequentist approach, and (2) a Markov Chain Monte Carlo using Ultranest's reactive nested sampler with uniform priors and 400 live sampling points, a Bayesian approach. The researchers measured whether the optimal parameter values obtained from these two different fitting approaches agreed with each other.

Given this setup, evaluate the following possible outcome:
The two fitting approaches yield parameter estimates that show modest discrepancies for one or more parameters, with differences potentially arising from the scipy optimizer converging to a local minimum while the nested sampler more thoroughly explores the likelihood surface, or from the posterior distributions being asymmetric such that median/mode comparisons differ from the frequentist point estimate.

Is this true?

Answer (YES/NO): YES